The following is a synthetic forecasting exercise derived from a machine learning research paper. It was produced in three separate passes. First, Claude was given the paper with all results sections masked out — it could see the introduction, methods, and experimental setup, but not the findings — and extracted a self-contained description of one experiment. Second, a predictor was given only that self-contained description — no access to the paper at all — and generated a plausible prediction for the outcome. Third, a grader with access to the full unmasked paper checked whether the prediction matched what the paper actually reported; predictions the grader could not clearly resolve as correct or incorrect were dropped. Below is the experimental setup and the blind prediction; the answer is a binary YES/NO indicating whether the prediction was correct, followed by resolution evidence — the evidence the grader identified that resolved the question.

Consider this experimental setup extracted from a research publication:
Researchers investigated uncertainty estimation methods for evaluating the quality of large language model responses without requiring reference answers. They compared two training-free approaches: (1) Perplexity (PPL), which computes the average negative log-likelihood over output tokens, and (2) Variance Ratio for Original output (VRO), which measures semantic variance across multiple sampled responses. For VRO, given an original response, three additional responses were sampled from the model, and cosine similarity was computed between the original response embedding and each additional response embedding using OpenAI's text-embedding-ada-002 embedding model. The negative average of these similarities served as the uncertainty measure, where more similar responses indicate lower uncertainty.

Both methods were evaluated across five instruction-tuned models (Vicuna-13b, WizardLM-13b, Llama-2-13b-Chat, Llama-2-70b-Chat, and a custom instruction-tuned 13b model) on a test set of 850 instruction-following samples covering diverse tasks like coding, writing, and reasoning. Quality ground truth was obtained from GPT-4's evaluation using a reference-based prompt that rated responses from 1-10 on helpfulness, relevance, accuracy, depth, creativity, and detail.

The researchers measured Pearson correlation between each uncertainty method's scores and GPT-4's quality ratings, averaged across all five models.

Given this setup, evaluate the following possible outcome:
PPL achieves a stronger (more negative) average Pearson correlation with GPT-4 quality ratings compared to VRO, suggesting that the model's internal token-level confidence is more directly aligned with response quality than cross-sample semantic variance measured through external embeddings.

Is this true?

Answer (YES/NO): NO